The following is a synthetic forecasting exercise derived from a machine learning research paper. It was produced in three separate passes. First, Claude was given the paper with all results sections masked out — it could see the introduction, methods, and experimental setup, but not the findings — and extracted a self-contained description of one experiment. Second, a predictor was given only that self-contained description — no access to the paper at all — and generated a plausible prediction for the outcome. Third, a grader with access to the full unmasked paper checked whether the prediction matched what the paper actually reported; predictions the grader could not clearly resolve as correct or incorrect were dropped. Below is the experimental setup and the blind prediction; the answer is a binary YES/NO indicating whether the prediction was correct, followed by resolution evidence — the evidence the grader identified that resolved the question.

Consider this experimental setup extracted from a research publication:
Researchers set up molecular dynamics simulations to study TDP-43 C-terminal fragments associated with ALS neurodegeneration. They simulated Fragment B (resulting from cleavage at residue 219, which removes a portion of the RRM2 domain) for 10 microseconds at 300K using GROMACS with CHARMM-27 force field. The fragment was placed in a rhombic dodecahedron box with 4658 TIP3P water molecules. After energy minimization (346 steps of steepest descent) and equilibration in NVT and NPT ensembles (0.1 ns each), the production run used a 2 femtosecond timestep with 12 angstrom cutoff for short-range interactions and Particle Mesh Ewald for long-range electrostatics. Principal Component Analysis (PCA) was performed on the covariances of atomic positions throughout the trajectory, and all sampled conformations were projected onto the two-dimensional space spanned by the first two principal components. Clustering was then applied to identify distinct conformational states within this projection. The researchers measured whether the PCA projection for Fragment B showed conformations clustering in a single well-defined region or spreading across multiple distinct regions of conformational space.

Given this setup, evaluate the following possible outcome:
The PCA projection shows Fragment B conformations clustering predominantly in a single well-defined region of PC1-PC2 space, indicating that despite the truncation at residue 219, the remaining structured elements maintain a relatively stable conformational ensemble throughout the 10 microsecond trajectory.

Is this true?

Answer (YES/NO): NO